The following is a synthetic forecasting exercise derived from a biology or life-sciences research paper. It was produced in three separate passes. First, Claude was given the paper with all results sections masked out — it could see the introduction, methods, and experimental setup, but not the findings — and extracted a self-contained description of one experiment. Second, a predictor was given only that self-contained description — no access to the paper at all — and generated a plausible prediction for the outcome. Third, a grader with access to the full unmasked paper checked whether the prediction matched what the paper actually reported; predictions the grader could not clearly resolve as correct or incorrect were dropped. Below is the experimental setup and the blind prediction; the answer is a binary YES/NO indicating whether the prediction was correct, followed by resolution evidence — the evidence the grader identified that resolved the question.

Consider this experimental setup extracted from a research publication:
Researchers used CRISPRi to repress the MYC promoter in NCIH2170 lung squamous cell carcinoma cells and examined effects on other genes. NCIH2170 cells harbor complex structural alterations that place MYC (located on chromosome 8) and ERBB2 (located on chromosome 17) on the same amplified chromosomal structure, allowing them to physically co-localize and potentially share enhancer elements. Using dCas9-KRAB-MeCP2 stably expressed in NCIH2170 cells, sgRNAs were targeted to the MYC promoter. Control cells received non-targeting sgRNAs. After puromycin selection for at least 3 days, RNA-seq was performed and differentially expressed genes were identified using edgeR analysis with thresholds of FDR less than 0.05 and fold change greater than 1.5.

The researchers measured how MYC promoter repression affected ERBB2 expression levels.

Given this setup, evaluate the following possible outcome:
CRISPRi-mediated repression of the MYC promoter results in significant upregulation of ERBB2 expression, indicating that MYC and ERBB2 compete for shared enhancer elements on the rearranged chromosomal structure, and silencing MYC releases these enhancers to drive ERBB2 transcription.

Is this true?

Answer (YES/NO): YES